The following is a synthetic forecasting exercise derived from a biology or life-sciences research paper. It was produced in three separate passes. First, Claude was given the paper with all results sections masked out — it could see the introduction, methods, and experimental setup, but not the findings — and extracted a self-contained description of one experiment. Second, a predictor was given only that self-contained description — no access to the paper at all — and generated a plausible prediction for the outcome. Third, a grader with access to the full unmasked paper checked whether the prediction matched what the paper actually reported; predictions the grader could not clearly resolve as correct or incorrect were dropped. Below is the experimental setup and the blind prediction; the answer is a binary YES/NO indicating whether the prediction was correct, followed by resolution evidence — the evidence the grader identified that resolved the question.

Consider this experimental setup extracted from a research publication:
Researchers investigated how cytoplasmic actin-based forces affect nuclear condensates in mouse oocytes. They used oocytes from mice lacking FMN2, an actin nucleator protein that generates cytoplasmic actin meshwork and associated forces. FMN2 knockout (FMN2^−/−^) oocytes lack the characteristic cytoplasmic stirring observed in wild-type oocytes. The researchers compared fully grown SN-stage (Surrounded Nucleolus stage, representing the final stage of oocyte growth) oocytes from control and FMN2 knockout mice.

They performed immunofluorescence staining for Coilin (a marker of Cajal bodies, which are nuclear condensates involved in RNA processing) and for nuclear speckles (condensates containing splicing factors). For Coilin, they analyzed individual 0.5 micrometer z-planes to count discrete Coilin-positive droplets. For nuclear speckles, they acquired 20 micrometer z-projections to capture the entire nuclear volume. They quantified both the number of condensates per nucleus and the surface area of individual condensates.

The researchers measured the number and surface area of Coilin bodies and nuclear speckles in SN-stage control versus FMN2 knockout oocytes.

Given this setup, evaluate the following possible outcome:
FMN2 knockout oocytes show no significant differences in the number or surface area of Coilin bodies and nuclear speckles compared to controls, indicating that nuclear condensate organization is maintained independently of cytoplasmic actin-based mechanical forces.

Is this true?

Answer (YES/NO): NO